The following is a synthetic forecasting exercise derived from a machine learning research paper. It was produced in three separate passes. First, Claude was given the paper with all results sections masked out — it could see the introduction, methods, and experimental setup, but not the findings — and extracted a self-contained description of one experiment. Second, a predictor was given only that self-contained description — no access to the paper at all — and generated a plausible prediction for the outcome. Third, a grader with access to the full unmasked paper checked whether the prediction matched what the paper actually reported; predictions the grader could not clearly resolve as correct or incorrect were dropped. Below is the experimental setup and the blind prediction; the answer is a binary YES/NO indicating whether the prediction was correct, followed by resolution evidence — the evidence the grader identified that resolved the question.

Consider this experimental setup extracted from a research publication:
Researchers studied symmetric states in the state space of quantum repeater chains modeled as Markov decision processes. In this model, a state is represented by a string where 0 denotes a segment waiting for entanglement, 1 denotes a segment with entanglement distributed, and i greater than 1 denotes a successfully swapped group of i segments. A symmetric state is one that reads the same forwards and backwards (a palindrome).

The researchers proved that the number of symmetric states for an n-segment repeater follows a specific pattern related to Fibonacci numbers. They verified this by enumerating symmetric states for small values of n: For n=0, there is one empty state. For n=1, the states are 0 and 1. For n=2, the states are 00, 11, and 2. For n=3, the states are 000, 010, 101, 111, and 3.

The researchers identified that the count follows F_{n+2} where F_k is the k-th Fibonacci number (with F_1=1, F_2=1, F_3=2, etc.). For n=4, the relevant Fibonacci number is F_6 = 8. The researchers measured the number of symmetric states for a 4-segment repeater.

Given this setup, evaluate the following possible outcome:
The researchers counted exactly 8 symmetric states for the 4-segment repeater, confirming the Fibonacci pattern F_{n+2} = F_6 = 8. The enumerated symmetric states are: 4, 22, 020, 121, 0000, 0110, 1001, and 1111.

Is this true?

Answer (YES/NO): YES